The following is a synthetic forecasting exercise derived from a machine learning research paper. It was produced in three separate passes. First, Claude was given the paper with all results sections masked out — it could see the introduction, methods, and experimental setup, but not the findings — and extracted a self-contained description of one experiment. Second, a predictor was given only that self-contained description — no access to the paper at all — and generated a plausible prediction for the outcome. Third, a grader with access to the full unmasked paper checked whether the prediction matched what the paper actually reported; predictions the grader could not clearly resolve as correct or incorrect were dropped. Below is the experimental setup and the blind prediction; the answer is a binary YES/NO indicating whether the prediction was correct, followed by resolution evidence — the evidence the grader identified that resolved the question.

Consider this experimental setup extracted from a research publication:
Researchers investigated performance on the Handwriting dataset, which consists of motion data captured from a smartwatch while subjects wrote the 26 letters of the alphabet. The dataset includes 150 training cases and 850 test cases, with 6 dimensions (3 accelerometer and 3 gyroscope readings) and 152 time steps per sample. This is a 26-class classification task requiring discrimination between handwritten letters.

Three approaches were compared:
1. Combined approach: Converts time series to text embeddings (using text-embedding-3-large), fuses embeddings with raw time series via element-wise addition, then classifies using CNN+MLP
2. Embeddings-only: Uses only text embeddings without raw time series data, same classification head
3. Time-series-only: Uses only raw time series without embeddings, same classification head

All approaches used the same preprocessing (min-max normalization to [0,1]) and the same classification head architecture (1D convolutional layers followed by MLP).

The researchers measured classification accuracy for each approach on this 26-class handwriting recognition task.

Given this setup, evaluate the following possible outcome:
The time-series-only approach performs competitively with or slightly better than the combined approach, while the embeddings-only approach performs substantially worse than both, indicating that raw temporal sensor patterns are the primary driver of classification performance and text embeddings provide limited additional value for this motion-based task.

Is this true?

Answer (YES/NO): YES